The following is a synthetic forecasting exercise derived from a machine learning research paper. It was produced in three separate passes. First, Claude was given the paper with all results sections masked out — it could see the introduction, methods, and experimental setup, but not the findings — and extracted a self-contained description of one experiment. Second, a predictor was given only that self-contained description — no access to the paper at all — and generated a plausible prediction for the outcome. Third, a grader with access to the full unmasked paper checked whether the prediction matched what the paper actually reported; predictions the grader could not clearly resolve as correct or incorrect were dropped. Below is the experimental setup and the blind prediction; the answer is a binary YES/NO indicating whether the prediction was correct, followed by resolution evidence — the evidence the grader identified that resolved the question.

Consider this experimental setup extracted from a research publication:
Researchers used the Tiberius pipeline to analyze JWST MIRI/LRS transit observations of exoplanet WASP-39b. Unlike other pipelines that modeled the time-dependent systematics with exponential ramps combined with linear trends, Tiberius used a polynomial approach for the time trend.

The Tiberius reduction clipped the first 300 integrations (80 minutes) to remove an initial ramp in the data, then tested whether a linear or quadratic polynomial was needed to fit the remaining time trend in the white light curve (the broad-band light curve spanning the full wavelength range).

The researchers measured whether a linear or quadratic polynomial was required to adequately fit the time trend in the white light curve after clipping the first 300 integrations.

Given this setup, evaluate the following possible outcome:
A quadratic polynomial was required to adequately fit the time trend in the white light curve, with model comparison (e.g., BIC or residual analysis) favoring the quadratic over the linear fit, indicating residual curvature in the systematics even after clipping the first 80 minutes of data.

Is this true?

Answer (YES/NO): YES